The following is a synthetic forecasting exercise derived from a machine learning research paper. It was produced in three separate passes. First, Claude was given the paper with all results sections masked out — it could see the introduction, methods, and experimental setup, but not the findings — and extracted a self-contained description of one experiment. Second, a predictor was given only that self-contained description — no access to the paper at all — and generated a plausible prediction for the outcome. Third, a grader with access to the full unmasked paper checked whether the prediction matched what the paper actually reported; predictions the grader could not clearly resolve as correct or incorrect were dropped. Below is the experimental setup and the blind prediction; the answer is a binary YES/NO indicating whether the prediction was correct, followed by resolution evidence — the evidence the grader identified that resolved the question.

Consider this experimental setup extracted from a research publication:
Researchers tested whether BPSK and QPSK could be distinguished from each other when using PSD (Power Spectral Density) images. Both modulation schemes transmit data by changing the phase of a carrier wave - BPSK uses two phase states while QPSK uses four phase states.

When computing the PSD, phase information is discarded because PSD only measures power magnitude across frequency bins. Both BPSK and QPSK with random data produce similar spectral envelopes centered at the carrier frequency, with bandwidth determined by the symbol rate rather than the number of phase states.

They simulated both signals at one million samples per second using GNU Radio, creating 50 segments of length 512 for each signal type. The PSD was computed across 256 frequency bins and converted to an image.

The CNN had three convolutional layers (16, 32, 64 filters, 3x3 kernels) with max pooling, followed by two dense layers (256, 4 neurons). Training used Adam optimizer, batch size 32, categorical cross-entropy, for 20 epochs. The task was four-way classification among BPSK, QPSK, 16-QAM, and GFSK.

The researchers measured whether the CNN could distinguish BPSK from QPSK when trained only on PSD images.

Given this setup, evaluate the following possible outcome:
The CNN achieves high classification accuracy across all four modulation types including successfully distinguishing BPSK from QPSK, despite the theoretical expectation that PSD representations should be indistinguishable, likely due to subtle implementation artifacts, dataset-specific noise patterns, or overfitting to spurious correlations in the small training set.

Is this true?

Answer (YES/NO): NO